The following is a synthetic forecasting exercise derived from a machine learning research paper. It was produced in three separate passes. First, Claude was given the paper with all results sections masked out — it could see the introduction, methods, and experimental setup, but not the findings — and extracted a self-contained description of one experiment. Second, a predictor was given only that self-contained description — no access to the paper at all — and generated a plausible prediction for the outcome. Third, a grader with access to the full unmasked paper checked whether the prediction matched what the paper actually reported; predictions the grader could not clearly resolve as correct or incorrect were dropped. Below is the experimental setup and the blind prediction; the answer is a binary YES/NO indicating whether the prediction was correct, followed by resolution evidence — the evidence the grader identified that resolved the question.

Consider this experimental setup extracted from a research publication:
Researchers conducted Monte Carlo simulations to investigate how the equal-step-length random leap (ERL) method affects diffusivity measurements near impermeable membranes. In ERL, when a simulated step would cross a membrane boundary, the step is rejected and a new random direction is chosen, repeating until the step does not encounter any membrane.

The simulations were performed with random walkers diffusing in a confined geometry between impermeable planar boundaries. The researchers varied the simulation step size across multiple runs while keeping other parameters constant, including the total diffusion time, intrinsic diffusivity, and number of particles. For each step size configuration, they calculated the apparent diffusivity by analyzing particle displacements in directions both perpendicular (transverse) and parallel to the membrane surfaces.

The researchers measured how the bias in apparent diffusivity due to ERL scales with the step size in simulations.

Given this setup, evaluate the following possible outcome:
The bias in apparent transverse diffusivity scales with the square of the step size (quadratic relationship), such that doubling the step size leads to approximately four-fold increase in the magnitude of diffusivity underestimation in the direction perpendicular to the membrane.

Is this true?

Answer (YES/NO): NO